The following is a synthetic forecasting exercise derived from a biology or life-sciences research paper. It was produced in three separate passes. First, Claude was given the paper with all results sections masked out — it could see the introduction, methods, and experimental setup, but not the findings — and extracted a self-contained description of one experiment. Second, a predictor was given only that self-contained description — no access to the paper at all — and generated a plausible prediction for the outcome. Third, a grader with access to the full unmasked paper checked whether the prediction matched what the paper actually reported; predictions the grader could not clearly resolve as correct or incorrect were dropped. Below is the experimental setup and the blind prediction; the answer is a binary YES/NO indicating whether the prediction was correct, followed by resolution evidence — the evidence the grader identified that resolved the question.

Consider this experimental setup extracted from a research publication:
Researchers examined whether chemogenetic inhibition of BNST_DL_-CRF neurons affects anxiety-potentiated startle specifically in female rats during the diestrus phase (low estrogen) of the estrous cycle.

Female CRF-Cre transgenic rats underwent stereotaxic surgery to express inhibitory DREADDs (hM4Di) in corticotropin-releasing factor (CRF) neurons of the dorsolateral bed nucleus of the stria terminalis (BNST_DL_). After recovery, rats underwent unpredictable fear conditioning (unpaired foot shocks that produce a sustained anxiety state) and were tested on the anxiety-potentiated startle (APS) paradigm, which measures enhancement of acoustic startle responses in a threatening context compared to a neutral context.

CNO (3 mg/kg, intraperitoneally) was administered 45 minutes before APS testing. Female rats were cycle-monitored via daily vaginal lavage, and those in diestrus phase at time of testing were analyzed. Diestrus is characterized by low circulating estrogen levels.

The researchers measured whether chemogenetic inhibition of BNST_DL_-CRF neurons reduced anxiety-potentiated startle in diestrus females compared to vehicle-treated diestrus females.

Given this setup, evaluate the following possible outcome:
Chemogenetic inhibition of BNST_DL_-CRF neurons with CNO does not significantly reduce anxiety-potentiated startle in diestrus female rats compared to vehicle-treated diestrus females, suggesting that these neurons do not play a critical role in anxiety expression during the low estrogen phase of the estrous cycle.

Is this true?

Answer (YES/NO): NO